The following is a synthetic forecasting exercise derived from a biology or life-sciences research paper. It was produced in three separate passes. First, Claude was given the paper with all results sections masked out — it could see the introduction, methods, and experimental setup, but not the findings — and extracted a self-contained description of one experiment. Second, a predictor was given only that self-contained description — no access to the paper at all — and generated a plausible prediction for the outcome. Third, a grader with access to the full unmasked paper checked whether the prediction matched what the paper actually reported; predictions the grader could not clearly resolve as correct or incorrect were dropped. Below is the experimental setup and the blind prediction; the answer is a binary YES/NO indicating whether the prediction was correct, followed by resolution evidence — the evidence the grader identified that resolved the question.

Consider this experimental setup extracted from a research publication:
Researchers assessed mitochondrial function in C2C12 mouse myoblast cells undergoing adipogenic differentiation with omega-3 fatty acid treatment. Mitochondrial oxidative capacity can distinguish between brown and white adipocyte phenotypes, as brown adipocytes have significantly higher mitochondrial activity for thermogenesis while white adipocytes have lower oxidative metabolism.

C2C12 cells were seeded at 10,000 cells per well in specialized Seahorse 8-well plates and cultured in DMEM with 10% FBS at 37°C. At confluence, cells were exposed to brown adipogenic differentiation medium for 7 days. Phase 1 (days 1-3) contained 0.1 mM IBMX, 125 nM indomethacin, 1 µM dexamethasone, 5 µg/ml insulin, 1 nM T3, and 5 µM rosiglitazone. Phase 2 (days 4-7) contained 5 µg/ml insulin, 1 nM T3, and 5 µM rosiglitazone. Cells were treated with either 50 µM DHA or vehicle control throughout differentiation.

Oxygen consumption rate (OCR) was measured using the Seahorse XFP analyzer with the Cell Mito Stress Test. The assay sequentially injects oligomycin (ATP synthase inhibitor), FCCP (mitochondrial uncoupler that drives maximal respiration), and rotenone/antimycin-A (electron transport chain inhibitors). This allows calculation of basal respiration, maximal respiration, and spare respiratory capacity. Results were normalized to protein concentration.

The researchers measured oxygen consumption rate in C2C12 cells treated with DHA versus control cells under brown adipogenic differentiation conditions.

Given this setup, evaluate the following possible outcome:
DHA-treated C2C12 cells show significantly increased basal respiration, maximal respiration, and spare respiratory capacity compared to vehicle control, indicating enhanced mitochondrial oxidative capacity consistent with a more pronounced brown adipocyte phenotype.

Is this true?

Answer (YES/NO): NO